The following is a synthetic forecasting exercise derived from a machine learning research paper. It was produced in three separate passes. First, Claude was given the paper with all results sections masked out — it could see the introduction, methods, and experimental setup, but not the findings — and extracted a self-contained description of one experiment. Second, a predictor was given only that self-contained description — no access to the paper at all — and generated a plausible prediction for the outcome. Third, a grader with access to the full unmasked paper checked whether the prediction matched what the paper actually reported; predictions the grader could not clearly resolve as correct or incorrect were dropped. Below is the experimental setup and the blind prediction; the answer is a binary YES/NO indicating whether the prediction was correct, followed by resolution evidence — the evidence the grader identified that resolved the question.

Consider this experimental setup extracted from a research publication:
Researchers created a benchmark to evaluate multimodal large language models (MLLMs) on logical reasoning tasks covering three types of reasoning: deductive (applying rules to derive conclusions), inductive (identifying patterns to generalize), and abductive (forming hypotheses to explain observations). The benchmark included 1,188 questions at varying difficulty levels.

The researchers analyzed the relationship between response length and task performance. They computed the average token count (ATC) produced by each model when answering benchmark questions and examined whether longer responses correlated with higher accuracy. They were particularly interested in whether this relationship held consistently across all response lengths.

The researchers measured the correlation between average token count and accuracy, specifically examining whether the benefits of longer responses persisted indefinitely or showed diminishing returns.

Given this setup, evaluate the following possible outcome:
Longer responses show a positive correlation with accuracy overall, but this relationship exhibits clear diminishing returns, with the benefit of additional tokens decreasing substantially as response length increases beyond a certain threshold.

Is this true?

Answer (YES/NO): YES